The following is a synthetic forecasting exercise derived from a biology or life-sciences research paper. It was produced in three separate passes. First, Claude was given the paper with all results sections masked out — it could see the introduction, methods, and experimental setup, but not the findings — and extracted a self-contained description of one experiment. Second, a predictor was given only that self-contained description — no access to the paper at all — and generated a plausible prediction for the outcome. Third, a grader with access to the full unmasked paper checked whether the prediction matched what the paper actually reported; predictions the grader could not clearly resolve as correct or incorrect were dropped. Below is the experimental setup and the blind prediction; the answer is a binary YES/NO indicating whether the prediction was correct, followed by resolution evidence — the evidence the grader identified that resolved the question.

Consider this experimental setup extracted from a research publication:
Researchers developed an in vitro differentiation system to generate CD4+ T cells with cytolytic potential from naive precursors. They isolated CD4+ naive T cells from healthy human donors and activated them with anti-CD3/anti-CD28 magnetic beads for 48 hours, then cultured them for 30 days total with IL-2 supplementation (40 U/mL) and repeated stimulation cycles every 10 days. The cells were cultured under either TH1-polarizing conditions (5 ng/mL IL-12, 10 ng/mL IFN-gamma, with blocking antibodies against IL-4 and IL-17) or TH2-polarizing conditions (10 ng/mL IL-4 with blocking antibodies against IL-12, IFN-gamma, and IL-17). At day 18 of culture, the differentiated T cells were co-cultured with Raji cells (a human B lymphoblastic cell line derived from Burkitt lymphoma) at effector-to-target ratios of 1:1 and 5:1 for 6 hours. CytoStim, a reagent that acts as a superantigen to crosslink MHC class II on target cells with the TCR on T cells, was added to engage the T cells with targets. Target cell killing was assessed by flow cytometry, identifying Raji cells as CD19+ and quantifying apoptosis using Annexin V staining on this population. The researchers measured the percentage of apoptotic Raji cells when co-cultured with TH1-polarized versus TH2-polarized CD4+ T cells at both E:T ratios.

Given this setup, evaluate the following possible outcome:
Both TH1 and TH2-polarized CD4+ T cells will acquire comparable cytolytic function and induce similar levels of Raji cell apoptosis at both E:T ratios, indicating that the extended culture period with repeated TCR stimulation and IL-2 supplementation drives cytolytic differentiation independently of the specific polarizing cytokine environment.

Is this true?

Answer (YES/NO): NO